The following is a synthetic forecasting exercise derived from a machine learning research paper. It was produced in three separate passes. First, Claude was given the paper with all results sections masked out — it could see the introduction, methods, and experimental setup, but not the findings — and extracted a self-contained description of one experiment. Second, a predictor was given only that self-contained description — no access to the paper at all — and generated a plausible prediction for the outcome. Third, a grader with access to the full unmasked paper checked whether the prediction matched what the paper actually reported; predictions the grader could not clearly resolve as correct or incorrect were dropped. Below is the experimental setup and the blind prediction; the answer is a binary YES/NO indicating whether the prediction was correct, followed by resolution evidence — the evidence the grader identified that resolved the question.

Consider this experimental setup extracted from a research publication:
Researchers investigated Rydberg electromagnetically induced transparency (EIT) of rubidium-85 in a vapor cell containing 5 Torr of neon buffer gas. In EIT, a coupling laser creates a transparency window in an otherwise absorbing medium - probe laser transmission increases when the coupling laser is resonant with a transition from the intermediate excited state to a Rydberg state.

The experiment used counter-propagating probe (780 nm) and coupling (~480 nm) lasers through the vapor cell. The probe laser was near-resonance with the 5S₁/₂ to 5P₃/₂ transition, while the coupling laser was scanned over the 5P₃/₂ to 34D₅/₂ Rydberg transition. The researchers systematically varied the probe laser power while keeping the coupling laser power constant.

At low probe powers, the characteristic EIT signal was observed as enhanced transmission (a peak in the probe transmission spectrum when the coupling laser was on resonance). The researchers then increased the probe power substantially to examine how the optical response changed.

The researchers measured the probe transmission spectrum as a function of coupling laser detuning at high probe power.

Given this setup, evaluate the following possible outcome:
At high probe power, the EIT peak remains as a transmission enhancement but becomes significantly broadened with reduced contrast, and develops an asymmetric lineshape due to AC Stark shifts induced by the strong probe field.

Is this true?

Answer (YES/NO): NO